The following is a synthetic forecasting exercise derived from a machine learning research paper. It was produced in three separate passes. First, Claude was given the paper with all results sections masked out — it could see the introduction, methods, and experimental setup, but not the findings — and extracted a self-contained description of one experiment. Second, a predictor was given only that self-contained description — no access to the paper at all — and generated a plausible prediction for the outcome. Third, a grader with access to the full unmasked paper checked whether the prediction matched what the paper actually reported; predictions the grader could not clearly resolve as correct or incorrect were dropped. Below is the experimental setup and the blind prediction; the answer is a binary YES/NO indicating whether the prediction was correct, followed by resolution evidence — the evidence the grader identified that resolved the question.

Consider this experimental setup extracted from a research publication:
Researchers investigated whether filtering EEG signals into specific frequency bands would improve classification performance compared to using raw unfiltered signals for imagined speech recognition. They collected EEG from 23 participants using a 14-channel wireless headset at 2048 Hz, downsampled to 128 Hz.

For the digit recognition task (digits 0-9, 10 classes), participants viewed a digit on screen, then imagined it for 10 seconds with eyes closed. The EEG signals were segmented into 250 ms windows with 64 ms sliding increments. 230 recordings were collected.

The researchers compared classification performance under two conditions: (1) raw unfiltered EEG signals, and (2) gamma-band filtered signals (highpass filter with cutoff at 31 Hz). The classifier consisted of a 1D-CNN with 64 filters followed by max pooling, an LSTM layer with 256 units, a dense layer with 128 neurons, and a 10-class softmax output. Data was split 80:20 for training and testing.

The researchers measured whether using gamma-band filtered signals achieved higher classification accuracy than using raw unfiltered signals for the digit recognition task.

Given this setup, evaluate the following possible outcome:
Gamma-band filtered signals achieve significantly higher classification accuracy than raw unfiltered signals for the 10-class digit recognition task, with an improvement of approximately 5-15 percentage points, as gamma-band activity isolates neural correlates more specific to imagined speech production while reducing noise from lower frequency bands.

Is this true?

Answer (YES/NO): NO